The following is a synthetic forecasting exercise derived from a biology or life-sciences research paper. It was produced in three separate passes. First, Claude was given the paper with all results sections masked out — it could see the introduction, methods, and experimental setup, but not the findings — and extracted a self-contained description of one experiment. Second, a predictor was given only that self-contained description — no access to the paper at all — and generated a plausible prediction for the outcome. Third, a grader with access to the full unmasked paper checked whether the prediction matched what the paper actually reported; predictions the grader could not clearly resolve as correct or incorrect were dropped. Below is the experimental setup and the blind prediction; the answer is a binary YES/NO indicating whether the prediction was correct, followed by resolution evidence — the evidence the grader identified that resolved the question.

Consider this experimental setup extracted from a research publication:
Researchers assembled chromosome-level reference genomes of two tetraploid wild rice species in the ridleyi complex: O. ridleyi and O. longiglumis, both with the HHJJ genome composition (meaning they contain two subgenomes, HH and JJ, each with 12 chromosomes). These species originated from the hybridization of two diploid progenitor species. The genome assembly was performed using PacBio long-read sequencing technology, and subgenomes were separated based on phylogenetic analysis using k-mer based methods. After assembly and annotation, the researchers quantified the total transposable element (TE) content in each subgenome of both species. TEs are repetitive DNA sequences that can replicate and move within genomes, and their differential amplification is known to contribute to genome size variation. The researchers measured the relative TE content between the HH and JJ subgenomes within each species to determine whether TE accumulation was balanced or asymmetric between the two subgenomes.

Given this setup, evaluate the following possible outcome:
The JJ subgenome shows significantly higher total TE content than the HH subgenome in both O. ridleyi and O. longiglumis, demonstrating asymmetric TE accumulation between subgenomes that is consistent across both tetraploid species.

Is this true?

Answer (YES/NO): NO